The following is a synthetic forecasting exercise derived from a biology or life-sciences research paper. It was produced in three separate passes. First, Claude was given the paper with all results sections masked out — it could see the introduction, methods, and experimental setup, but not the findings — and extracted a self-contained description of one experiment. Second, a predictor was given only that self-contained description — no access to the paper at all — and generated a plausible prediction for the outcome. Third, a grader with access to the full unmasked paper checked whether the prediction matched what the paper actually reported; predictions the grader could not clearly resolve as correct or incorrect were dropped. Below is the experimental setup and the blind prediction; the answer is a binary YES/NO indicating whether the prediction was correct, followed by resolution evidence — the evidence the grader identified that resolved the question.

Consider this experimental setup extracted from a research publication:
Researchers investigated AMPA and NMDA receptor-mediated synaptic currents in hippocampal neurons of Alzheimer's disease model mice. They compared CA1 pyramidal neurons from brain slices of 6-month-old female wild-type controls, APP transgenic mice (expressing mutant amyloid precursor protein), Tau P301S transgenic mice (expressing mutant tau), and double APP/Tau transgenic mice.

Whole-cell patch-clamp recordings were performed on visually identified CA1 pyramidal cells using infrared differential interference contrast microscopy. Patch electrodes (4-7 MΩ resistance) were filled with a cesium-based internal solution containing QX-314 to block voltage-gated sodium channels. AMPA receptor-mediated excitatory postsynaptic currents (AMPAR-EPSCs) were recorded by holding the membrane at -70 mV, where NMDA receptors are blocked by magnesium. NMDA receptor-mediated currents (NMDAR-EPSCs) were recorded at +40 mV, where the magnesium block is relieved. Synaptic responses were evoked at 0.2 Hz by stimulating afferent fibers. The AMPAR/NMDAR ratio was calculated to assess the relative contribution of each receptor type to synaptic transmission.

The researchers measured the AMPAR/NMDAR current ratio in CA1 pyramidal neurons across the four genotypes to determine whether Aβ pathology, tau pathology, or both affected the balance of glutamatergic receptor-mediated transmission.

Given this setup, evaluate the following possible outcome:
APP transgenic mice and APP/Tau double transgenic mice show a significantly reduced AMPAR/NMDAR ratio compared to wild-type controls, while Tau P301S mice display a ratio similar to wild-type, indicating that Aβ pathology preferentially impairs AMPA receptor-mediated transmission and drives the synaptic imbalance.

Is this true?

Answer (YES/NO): NO